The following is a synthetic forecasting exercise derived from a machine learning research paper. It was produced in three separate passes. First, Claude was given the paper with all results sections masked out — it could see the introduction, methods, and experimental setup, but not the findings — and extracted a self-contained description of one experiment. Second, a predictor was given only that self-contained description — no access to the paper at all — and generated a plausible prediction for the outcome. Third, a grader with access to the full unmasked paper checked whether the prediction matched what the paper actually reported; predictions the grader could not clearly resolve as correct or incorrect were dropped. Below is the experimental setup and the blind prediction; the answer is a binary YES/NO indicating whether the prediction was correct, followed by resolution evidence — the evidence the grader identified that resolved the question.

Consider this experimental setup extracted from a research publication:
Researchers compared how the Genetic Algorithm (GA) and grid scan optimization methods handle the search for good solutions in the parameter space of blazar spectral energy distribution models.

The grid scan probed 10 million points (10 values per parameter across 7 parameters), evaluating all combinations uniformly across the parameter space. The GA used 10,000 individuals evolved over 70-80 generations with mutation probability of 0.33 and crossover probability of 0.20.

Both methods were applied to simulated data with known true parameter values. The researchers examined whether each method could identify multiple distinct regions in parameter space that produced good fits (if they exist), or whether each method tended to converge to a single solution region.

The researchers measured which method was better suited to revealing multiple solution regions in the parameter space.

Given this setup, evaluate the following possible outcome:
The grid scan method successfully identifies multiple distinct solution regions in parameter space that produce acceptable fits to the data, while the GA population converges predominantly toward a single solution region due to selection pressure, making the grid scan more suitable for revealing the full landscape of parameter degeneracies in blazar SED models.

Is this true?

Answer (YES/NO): YES